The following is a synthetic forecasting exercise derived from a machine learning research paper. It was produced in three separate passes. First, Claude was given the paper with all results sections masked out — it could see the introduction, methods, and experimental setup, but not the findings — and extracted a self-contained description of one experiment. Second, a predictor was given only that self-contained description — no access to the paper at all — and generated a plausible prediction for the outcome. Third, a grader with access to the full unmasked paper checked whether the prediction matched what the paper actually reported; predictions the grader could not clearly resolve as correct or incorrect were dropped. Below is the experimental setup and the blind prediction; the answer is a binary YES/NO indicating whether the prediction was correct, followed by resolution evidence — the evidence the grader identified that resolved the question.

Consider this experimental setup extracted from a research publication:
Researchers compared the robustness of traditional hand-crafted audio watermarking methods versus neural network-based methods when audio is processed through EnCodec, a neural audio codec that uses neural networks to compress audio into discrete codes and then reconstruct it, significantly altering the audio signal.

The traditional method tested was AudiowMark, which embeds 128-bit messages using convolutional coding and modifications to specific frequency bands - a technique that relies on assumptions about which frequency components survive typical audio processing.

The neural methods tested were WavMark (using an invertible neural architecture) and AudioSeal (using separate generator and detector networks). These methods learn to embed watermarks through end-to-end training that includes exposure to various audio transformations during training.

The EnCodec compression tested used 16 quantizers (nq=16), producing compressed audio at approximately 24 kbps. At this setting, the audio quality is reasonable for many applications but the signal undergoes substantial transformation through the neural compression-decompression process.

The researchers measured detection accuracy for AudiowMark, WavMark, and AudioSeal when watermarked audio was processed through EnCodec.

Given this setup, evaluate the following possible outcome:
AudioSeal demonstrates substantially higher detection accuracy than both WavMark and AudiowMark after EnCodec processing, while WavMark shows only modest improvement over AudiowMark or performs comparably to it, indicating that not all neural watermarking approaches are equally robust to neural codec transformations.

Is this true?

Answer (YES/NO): NO